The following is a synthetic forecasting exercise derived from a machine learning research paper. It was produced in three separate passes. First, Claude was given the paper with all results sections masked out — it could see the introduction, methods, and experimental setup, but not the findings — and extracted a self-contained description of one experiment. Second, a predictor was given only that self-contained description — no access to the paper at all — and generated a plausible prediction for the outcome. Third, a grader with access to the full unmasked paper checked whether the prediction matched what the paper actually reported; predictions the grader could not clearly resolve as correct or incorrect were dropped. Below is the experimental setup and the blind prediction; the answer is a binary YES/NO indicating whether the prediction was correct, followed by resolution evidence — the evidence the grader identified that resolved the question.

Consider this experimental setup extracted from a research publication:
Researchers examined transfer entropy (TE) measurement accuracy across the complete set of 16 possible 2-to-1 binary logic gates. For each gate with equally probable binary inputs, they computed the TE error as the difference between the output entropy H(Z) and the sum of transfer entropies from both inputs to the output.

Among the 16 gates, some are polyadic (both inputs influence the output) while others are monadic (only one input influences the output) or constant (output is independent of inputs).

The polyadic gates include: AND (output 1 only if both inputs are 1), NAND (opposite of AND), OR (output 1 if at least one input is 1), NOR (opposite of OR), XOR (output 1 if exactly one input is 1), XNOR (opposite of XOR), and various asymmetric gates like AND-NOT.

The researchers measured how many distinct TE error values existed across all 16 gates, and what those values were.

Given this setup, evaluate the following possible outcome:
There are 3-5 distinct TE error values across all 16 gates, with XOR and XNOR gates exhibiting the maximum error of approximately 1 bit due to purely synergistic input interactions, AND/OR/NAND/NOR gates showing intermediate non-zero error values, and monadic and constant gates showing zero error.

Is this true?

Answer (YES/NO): YES